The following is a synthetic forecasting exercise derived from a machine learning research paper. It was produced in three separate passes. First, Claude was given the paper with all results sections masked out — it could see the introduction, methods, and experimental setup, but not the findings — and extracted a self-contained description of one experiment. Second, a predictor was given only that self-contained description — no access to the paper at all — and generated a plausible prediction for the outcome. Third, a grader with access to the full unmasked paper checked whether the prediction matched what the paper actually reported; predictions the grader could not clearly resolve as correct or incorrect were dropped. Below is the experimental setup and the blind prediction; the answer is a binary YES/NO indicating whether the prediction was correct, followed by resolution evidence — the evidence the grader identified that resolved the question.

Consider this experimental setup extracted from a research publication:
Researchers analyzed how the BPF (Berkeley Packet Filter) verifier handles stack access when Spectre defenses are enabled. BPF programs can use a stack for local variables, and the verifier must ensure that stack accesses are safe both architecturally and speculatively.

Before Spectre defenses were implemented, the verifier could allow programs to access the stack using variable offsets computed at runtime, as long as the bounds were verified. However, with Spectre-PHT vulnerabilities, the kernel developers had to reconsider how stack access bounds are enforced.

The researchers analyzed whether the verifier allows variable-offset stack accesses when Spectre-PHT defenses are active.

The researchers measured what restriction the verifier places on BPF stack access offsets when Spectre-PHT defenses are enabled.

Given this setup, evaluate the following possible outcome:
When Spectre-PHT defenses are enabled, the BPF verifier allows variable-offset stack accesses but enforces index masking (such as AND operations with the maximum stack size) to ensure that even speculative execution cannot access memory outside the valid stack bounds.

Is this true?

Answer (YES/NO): NO